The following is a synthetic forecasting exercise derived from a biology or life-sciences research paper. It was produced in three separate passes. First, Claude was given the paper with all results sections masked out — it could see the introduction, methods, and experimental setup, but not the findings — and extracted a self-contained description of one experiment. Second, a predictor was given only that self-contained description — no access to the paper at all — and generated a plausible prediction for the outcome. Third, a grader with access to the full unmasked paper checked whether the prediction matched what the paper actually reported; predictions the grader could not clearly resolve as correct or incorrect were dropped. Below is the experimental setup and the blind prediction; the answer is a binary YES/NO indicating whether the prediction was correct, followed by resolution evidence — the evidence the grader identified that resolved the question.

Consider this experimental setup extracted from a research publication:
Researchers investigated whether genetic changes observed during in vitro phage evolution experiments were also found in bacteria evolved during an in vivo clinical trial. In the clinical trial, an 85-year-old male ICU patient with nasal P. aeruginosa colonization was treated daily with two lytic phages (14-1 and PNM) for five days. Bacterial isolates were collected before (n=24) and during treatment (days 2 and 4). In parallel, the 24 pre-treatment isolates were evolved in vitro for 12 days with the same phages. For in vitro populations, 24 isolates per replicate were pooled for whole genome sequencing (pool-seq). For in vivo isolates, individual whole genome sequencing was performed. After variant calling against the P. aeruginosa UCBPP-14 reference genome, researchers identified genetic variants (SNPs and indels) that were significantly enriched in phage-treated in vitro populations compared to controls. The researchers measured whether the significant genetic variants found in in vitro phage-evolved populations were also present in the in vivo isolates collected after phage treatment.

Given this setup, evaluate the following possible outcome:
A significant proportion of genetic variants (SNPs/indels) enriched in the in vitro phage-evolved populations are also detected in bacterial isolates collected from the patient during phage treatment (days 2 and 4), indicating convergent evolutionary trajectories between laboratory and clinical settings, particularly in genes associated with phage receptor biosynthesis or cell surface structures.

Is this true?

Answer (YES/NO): YES